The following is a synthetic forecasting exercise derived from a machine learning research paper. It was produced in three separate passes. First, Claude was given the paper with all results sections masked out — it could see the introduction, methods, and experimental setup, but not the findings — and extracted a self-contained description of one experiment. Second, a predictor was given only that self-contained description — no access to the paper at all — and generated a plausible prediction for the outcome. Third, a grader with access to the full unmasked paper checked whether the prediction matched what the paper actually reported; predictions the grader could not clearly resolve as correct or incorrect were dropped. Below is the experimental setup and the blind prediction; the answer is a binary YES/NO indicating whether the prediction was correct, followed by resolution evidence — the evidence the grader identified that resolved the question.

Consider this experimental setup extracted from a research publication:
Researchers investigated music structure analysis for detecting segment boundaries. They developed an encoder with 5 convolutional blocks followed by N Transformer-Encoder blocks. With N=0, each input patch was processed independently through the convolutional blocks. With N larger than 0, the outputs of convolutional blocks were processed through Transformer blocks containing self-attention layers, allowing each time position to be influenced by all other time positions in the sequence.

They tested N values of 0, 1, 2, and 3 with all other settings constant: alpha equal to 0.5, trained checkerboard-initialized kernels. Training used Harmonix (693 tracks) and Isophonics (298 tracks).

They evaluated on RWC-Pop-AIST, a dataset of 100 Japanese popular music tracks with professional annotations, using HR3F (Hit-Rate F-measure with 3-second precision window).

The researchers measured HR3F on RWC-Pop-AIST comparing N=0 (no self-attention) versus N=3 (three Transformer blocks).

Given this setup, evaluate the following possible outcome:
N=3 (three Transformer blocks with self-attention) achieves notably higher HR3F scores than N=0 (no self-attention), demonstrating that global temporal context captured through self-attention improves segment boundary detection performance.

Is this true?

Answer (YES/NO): NO